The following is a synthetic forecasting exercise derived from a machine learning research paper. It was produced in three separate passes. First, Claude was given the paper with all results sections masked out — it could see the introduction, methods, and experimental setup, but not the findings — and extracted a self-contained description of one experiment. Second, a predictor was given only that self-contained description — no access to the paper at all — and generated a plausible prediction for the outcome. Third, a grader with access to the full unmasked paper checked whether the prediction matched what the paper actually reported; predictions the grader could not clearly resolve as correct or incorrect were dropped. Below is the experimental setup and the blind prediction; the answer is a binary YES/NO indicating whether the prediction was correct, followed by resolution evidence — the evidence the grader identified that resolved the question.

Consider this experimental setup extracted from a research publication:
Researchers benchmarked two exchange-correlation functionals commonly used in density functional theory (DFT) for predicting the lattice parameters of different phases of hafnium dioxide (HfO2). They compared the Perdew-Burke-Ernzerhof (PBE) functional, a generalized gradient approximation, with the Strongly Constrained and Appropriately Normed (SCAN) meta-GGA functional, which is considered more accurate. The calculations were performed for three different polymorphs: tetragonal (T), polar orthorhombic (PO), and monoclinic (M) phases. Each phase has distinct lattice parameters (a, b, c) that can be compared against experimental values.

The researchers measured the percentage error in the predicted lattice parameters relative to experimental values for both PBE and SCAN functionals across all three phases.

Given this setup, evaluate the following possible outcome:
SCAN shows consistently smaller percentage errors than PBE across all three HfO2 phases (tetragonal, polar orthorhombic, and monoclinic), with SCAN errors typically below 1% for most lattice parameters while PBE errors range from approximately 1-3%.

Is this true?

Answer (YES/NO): NO